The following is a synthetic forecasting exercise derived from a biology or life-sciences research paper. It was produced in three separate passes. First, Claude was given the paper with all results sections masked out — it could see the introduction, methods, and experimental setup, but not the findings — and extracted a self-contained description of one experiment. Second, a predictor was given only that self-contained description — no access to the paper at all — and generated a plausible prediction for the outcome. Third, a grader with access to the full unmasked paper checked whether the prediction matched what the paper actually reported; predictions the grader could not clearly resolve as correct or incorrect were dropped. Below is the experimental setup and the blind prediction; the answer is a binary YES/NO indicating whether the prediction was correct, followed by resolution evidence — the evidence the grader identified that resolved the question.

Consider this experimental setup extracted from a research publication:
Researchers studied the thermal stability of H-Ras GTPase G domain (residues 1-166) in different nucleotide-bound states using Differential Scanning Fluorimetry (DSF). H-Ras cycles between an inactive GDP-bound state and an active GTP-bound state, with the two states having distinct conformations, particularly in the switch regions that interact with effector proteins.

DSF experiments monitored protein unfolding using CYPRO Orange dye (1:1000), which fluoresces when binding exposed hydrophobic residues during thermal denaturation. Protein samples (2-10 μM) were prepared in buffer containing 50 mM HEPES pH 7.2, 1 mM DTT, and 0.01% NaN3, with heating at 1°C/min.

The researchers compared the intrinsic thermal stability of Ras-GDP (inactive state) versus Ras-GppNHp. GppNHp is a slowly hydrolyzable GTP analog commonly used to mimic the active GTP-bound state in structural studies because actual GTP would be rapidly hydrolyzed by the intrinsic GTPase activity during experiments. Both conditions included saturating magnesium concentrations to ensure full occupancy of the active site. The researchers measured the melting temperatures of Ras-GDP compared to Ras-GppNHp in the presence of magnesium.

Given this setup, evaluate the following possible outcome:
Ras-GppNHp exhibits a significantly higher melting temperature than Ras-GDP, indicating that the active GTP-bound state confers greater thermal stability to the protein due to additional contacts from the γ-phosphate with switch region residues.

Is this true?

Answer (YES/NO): NO